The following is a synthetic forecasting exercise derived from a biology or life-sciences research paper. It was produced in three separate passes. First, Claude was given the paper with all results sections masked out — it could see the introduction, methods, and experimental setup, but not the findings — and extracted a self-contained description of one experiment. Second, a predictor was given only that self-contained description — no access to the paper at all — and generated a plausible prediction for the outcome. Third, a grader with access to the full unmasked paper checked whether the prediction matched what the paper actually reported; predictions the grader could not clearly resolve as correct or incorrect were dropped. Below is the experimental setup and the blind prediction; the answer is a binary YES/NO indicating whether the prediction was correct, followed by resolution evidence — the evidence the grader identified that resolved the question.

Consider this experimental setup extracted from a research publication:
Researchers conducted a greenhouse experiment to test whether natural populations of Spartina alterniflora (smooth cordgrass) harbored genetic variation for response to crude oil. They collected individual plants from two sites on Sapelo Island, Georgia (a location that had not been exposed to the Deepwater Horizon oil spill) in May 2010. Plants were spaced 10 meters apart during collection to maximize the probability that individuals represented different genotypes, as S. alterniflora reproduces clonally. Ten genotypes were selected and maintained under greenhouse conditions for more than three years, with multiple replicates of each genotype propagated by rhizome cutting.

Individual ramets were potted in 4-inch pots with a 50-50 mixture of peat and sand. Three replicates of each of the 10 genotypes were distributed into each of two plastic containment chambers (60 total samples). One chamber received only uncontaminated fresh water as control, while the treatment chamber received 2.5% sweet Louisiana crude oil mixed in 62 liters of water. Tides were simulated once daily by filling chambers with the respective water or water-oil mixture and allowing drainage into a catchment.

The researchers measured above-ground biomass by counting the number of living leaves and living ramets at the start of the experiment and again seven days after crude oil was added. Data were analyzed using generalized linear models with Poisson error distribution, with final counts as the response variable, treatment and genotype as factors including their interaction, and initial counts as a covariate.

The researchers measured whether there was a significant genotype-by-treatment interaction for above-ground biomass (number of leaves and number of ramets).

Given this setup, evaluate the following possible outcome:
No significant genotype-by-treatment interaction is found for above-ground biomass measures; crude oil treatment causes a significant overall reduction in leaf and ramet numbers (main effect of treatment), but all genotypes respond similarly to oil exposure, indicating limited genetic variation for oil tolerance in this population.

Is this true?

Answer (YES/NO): NO